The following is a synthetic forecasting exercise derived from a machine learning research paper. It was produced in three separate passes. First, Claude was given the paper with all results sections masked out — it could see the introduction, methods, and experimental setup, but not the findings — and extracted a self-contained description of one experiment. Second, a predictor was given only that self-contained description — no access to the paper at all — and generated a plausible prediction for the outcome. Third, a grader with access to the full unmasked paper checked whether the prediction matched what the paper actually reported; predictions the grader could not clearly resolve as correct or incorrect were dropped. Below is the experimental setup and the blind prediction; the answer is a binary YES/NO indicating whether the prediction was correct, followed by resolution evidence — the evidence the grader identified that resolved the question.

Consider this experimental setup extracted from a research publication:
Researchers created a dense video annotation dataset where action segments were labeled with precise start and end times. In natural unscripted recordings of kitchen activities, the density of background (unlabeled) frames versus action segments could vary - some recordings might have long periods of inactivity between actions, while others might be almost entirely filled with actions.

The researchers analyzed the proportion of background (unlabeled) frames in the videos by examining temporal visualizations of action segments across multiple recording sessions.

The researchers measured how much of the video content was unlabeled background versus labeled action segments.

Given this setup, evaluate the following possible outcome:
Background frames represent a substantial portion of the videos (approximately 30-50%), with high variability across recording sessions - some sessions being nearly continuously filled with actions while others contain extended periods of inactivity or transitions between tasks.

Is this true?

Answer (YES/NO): NO